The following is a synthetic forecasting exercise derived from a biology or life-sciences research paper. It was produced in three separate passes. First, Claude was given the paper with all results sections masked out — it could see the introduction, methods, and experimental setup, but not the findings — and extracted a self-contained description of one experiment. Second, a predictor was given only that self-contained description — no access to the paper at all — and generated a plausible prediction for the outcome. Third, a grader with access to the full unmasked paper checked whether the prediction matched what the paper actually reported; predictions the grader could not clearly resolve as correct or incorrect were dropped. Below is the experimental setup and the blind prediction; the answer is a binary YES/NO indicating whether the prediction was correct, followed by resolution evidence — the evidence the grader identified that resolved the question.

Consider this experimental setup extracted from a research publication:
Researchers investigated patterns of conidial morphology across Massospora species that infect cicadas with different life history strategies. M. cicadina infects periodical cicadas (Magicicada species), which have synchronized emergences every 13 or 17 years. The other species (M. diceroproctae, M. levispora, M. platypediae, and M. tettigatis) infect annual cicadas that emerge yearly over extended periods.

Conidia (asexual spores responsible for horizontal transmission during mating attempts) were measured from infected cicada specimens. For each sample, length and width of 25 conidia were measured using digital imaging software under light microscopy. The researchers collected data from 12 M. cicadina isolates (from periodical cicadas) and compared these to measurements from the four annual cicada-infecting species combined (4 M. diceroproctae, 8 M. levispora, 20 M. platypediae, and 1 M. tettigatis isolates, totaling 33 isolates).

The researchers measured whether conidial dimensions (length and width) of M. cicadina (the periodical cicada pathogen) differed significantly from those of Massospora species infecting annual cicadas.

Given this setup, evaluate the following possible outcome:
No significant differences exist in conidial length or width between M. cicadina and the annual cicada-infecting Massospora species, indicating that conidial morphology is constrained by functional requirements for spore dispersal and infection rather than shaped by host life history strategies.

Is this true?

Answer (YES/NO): NO